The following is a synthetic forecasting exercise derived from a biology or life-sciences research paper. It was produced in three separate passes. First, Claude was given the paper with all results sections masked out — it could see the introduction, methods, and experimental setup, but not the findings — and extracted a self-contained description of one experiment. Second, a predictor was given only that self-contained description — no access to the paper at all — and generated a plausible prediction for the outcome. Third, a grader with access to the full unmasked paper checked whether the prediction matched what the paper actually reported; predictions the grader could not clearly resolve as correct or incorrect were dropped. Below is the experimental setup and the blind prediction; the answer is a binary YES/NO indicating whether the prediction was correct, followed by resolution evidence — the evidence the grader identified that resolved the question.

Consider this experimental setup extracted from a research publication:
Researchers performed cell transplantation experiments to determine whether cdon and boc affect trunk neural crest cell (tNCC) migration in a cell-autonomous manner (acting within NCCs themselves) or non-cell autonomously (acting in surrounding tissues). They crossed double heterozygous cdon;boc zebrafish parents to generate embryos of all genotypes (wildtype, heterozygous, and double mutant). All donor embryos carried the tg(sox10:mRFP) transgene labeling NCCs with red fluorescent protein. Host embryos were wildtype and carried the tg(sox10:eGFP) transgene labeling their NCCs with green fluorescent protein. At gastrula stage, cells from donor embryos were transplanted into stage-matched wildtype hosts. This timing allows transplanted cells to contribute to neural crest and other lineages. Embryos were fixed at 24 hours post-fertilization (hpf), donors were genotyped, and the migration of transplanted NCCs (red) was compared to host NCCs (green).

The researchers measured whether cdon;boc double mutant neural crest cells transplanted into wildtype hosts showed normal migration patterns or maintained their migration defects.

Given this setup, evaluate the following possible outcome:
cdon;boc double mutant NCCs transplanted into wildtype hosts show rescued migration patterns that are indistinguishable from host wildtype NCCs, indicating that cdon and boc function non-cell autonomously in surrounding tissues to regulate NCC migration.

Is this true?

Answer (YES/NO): YES